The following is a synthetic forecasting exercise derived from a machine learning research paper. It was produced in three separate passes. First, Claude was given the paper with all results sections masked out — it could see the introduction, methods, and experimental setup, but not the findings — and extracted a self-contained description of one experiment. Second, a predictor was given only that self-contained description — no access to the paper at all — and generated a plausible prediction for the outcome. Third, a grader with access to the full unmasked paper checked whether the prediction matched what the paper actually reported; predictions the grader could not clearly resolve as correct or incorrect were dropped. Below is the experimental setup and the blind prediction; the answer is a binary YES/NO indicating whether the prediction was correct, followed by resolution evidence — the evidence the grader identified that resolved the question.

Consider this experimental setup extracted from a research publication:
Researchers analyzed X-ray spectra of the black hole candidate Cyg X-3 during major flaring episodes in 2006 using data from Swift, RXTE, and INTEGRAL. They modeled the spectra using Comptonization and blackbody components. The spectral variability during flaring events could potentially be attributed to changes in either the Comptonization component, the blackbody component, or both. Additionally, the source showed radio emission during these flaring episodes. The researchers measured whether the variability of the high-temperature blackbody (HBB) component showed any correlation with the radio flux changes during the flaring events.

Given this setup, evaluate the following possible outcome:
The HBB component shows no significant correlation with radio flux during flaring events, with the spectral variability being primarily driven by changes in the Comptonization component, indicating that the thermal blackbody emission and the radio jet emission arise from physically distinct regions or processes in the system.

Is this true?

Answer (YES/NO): NO